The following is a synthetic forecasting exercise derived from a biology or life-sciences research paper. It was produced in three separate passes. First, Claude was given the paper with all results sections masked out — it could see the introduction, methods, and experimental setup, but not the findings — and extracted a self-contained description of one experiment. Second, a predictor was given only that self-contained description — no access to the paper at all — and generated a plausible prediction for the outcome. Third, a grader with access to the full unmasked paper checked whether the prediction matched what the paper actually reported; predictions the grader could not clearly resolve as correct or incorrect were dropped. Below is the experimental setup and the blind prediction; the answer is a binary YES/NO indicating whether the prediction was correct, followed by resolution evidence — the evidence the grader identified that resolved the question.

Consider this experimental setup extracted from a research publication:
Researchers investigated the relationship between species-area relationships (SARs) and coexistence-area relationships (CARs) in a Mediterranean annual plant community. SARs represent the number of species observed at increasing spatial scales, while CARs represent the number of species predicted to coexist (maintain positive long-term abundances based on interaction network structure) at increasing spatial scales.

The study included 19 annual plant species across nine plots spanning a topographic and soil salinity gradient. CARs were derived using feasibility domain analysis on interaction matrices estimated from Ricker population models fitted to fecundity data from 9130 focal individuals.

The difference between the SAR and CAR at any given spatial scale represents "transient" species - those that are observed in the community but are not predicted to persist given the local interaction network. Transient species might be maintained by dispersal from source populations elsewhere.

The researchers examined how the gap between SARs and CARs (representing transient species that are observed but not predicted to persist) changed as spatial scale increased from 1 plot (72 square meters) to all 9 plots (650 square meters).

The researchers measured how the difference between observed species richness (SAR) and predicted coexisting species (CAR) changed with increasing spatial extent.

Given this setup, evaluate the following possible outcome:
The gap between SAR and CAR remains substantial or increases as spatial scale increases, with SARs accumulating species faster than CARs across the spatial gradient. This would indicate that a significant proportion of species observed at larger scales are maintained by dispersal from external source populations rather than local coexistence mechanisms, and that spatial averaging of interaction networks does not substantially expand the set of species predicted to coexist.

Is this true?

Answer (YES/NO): NO